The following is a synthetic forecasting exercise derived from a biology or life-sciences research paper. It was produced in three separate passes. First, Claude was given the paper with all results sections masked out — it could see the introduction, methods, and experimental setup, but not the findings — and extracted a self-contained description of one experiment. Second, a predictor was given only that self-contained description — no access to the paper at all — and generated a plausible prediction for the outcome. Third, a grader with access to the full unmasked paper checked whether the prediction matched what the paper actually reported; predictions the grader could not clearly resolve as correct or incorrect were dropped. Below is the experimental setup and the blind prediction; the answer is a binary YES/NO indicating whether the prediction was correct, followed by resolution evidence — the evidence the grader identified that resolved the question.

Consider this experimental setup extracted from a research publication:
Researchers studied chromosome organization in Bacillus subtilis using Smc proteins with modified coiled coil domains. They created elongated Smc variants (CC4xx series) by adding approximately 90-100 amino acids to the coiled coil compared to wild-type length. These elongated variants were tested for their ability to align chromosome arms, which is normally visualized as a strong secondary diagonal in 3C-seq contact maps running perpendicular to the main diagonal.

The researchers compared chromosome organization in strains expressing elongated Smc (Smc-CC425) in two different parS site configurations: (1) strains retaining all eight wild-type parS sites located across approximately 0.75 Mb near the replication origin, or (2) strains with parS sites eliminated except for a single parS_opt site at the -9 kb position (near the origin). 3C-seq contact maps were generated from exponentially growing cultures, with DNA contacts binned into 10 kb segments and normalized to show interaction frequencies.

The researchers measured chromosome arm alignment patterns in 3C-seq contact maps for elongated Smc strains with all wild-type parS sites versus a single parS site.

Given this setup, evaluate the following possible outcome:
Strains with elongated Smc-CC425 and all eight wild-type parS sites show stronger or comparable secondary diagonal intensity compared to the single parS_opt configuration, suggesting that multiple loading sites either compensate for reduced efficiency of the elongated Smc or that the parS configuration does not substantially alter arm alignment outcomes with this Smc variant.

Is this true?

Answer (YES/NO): NO